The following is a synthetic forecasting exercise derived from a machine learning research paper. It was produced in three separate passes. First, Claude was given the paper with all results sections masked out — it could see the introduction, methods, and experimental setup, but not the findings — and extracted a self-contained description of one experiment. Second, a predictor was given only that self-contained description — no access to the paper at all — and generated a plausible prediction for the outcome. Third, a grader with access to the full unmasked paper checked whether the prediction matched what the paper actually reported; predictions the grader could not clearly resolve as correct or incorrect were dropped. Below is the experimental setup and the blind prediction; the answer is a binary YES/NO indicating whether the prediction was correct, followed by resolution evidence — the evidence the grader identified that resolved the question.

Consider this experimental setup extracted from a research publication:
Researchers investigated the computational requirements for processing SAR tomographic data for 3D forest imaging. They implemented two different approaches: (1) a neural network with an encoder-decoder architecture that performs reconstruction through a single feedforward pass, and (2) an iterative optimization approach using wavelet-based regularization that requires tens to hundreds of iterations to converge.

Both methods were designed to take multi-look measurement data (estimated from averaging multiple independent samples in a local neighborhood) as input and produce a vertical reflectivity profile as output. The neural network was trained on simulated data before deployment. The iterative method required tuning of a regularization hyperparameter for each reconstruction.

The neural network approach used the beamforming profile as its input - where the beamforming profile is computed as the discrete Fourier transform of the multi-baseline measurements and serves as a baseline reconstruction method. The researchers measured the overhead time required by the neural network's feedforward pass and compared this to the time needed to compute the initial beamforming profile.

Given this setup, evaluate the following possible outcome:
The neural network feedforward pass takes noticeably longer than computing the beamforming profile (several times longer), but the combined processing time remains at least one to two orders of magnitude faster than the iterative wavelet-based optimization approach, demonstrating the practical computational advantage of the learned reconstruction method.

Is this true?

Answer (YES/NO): NO